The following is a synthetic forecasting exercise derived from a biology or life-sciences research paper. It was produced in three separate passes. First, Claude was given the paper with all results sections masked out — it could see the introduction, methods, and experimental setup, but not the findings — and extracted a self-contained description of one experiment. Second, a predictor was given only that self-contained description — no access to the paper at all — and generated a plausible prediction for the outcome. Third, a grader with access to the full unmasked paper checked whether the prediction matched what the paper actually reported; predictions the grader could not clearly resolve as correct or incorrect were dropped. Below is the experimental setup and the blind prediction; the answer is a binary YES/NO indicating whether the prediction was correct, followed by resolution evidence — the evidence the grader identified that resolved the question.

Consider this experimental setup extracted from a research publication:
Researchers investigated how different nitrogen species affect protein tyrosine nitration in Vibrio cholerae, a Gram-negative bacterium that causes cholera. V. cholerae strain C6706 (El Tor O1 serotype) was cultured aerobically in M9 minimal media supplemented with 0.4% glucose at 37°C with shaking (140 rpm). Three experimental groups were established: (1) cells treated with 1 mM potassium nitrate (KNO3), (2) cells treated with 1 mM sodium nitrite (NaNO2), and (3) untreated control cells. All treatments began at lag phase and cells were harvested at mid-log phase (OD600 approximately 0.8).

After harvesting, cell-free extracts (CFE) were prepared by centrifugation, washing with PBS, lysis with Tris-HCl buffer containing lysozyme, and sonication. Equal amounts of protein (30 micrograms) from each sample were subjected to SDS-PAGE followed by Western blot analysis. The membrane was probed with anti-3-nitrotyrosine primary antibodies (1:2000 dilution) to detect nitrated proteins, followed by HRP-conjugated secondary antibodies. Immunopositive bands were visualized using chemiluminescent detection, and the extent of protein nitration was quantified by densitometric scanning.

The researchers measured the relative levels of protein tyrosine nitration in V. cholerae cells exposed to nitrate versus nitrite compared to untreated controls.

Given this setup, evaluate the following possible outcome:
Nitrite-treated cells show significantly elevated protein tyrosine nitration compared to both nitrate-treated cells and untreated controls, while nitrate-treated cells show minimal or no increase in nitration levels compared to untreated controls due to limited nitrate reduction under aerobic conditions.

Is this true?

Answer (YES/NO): YES